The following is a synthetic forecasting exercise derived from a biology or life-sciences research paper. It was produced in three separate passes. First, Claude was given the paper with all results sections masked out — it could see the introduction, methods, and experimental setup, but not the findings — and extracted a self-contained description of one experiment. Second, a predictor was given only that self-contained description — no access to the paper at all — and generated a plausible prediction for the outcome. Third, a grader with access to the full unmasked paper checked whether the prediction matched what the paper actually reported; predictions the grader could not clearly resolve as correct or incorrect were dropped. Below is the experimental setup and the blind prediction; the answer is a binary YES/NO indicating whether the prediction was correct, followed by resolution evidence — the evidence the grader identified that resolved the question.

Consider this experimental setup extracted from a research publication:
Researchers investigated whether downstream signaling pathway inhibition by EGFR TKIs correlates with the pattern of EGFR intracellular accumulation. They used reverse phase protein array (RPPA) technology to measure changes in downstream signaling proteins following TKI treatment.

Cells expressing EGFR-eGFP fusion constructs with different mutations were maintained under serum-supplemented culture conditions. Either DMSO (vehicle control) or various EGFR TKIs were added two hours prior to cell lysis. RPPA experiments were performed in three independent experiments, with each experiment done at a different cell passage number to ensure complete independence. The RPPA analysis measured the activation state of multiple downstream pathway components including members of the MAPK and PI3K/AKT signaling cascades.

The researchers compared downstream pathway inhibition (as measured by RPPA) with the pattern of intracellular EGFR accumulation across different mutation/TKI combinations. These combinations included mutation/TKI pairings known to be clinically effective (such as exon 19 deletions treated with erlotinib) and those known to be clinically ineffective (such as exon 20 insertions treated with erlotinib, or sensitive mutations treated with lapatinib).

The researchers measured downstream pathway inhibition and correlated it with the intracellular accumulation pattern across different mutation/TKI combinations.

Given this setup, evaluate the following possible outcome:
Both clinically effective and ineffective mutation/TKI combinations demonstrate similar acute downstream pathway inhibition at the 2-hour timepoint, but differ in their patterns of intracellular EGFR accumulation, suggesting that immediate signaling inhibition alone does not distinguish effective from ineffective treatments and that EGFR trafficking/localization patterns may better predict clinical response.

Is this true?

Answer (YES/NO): YES